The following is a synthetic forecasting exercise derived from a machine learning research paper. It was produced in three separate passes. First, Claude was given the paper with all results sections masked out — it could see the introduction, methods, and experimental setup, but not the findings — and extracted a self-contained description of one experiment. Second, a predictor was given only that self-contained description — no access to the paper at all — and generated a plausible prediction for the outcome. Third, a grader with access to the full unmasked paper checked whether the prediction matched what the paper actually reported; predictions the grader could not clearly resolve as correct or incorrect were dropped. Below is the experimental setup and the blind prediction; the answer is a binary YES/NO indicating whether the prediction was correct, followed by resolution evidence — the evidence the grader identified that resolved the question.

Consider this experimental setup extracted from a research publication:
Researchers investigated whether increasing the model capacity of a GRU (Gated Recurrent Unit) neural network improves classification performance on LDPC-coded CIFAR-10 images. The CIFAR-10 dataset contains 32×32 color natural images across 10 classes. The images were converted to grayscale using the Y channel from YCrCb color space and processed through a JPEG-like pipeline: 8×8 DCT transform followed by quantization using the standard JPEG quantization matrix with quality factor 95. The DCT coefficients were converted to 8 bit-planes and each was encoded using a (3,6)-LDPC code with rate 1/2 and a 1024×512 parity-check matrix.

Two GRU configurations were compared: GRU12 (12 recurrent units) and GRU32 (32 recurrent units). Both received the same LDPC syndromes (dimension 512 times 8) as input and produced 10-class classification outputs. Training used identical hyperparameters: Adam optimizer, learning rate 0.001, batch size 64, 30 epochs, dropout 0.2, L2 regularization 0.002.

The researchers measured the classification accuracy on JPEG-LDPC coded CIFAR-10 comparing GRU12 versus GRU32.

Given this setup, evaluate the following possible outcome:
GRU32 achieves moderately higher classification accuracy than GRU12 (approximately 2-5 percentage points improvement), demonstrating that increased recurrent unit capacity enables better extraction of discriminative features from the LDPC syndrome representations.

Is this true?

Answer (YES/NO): NO